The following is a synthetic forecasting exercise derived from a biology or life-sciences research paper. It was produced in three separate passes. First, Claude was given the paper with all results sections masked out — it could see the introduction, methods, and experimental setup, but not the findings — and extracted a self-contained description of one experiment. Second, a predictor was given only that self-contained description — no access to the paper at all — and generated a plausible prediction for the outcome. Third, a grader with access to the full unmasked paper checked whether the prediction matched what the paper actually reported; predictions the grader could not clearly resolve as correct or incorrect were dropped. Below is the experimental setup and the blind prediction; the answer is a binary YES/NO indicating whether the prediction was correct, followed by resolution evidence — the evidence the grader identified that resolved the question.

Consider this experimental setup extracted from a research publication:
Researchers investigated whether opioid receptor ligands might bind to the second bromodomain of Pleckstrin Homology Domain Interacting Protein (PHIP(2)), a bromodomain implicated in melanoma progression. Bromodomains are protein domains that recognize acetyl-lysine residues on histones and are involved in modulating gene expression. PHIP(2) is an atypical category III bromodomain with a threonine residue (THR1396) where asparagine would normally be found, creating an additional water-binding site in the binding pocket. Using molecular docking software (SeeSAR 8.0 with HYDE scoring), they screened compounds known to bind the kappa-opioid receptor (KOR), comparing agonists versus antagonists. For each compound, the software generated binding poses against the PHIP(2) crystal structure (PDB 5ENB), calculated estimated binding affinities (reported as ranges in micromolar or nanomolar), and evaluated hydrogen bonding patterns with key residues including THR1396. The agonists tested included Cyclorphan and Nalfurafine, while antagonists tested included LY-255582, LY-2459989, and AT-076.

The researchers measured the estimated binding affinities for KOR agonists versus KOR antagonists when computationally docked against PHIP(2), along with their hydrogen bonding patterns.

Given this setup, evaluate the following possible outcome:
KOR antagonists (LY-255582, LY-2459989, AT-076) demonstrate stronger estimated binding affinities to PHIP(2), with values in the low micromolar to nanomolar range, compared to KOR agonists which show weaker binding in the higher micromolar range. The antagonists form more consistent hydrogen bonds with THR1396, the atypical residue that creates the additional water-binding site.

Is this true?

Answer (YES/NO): YES